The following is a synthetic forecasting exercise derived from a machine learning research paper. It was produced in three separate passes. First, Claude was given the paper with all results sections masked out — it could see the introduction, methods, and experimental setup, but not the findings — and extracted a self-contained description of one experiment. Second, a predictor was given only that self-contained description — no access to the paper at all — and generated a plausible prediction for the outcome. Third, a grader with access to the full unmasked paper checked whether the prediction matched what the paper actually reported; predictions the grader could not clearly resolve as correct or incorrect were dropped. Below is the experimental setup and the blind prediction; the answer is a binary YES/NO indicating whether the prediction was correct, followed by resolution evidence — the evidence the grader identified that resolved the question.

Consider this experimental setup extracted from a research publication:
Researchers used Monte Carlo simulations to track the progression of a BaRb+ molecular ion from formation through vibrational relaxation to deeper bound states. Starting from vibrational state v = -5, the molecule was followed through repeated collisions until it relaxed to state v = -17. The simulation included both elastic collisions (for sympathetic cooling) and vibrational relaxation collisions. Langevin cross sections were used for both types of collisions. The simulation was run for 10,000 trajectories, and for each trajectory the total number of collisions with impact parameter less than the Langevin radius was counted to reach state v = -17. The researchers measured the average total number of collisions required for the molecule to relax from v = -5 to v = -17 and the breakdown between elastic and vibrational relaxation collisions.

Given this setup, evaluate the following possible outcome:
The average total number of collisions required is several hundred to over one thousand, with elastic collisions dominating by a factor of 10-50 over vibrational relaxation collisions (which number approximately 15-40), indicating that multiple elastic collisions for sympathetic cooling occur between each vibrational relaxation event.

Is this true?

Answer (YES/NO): NO